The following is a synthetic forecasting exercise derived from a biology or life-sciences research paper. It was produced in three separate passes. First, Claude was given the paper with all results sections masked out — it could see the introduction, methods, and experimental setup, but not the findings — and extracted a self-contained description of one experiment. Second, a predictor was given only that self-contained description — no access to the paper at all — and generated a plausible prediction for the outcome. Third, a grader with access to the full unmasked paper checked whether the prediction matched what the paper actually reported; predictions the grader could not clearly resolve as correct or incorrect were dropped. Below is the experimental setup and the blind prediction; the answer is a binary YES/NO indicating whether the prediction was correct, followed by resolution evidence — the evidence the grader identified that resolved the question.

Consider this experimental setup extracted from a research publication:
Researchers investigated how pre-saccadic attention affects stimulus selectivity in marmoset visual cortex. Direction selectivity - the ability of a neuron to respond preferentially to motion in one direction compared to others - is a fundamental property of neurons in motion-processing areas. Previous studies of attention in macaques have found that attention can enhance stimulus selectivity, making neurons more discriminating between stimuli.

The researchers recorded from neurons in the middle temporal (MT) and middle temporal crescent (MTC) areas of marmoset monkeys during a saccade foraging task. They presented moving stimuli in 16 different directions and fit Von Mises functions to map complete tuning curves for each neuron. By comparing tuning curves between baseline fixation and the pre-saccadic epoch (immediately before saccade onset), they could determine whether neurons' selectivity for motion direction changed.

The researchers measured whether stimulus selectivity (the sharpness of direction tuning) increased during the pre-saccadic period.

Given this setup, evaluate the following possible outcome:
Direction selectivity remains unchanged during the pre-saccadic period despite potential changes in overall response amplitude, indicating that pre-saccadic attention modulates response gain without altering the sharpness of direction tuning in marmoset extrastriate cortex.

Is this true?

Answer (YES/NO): YES